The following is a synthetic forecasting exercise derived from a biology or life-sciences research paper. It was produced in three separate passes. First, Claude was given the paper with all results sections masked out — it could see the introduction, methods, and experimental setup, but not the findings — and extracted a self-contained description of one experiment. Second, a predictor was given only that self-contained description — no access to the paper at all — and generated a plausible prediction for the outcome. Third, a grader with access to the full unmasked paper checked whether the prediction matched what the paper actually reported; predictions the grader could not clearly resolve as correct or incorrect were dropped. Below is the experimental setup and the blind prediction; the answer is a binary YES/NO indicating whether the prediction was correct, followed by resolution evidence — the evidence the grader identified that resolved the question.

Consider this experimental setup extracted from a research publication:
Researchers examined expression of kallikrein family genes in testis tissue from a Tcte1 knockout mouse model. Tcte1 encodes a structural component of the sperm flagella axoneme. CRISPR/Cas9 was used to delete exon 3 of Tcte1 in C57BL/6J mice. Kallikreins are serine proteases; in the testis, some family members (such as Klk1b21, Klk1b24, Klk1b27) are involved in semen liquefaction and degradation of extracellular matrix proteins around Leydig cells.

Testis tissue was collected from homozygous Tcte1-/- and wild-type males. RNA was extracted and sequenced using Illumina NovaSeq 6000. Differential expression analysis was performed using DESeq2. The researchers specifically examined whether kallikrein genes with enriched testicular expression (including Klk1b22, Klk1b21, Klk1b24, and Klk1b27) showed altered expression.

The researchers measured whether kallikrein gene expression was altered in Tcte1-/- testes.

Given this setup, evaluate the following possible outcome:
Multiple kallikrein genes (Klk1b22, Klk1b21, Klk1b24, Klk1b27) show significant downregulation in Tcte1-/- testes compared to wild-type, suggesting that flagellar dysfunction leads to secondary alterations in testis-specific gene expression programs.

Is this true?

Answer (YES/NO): YES